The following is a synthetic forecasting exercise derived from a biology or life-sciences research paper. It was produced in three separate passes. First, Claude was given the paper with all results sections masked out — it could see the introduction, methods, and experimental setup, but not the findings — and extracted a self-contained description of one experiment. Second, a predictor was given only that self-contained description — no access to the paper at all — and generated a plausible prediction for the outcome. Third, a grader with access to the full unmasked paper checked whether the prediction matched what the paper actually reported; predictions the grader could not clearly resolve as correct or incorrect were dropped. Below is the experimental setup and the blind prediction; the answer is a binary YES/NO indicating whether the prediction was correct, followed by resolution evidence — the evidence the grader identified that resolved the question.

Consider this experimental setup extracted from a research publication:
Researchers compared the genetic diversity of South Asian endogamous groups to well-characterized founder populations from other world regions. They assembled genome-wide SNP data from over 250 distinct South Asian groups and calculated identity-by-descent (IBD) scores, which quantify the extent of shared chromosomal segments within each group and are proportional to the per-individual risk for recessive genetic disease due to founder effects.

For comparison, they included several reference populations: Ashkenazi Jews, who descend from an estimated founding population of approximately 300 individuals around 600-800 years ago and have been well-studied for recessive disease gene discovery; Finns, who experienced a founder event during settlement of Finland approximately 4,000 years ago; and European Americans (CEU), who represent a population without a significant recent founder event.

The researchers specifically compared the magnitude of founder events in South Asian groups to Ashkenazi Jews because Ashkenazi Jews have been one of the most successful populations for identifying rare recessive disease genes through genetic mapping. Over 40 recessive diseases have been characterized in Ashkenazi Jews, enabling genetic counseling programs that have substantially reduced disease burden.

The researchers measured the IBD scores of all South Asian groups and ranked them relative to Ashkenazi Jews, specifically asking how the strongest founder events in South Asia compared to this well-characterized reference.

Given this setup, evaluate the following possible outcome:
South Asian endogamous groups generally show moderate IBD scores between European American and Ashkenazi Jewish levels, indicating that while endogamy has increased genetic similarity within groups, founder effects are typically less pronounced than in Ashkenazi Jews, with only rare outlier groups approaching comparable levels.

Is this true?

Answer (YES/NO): NO